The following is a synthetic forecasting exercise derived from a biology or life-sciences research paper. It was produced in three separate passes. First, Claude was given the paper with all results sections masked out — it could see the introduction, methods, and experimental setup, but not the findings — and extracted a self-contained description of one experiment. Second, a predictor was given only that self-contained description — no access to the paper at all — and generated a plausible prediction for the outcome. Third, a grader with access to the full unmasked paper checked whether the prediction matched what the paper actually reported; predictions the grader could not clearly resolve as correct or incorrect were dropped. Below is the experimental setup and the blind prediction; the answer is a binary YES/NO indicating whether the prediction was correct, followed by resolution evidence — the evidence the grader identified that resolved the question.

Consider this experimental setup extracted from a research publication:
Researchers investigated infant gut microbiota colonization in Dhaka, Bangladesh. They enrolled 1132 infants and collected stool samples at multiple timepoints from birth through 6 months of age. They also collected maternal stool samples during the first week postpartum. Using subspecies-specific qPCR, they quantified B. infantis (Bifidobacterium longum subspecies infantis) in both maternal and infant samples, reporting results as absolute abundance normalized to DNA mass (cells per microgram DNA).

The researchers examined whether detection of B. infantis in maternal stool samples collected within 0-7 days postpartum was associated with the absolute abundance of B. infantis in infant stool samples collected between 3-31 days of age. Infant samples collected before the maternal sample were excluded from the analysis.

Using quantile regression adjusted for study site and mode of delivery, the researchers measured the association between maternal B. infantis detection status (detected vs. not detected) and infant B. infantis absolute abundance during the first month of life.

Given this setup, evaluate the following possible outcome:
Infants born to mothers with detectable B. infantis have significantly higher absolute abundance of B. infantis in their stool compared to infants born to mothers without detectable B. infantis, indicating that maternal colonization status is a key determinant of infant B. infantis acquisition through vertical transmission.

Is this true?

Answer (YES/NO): NO